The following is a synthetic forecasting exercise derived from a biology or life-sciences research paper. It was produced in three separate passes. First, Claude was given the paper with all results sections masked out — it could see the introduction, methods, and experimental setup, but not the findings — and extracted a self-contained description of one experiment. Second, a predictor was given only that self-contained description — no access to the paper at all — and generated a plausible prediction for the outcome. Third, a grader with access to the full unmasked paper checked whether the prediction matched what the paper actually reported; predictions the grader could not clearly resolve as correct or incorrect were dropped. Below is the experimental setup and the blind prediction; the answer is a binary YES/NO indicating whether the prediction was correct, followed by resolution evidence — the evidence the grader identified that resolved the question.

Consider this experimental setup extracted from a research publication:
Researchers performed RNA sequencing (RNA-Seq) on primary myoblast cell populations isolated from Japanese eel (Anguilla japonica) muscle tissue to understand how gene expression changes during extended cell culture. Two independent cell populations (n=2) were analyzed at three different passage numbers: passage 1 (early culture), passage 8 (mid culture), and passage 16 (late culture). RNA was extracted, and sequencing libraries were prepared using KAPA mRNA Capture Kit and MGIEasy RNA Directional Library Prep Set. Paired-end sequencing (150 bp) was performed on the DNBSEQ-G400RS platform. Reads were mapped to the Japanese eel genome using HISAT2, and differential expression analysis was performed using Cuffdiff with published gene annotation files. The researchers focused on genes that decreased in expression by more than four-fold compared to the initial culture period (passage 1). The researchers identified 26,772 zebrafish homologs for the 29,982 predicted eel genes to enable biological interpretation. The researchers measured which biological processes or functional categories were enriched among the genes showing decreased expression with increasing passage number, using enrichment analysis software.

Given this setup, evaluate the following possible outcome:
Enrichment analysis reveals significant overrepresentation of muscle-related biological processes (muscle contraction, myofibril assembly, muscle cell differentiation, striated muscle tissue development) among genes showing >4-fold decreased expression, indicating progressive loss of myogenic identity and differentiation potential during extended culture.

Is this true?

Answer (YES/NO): YES